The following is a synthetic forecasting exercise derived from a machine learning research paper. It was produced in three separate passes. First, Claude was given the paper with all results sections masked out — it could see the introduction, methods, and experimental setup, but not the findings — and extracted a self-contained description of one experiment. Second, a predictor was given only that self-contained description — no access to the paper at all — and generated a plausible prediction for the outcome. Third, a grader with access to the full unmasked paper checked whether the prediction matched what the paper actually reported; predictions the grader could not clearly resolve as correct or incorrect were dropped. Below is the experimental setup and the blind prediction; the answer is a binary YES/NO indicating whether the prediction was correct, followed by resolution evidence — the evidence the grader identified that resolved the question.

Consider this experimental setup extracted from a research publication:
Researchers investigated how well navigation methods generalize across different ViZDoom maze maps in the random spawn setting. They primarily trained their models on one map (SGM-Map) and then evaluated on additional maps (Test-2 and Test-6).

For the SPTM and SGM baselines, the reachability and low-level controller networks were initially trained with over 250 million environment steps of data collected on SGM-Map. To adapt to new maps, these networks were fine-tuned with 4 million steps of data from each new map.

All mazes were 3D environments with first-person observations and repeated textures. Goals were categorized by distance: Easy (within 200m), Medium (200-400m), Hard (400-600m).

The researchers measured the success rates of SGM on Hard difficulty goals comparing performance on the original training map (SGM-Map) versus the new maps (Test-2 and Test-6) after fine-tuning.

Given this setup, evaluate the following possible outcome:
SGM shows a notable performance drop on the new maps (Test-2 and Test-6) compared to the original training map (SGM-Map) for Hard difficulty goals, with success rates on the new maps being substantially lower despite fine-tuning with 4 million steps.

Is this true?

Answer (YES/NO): NO